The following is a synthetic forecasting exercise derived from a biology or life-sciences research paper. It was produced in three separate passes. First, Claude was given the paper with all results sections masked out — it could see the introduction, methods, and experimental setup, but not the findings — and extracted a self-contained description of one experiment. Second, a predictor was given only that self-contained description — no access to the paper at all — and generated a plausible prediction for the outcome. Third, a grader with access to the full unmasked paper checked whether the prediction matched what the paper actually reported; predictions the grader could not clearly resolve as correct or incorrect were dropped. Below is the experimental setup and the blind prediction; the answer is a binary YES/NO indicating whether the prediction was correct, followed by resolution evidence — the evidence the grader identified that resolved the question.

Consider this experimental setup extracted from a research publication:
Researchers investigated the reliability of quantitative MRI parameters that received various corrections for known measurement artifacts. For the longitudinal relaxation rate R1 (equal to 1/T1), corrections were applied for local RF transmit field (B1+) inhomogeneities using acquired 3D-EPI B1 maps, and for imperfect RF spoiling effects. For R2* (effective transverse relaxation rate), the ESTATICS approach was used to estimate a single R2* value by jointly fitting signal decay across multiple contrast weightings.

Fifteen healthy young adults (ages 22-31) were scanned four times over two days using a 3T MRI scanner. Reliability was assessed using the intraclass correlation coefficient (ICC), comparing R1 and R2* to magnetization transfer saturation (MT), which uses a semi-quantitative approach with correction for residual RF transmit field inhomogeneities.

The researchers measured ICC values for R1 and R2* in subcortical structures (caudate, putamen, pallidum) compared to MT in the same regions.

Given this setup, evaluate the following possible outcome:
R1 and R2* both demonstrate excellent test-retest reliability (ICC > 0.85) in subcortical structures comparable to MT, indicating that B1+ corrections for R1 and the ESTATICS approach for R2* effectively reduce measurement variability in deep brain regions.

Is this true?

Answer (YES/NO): NO